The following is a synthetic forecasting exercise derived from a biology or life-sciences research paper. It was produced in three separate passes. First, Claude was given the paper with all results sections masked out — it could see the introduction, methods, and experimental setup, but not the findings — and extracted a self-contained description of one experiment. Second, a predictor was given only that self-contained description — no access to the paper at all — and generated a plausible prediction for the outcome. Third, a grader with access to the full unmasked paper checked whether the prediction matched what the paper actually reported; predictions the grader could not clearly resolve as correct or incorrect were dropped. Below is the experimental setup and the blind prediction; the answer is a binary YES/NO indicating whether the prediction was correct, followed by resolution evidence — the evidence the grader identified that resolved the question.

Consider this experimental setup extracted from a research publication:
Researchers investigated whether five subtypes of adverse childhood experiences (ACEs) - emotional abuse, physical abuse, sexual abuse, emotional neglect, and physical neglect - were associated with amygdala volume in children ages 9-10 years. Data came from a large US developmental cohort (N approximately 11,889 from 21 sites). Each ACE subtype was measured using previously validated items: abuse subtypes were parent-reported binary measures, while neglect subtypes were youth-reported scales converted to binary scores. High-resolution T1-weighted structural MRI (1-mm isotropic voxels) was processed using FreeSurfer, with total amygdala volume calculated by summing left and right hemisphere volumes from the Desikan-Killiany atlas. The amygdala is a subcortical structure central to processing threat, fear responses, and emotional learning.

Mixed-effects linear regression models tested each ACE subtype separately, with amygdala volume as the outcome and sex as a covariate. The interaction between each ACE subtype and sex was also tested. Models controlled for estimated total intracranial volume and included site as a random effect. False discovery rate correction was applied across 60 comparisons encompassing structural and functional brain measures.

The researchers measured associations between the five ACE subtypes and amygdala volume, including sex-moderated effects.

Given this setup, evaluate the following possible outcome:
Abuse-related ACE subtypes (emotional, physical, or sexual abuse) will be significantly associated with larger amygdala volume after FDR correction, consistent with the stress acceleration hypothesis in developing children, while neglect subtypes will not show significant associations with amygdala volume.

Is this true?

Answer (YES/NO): NO